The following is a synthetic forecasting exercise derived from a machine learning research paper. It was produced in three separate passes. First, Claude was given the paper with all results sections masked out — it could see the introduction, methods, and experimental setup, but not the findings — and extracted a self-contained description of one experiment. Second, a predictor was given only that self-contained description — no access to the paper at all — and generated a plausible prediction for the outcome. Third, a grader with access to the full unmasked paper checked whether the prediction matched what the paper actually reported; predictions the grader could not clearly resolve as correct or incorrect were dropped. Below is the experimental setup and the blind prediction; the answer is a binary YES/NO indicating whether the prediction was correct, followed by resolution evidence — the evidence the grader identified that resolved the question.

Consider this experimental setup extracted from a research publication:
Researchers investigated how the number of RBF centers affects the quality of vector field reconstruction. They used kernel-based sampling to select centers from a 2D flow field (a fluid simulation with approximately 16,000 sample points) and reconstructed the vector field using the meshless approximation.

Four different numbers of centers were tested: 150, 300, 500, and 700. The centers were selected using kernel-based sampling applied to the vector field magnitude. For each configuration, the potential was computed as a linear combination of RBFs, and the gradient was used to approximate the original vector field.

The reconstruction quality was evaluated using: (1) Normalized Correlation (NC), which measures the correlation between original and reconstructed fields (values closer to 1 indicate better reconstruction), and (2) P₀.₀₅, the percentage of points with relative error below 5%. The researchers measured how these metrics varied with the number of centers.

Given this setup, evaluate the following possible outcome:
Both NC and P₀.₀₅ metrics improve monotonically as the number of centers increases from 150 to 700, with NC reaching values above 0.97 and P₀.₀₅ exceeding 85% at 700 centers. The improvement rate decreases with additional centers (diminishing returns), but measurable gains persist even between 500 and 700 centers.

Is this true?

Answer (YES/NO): YES